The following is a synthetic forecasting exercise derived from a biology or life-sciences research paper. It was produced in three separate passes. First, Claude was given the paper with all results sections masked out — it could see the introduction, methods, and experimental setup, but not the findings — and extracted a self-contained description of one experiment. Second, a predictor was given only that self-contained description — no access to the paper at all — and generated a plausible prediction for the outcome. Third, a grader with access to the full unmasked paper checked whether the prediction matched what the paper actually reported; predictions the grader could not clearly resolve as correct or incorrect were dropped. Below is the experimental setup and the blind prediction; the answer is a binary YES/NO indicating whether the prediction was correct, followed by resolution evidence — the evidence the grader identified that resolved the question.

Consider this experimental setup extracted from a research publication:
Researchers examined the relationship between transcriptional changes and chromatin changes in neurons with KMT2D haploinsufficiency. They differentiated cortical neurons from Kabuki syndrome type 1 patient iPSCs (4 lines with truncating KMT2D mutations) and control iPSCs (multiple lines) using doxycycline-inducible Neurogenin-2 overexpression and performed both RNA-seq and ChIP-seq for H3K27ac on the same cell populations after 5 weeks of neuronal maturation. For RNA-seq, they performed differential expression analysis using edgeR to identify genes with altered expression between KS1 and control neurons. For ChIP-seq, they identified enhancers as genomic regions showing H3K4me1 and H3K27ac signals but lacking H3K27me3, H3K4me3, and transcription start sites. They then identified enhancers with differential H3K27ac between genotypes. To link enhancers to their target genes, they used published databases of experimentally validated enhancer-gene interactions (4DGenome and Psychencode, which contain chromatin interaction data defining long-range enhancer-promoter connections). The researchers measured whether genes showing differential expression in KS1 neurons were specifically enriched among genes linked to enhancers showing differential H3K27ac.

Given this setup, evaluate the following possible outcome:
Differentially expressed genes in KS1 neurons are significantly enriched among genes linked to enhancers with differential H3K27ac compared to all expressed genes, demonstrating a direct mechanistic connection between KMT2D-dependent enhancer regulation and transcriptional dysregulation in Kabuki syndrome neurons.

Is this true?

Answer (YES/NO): YES